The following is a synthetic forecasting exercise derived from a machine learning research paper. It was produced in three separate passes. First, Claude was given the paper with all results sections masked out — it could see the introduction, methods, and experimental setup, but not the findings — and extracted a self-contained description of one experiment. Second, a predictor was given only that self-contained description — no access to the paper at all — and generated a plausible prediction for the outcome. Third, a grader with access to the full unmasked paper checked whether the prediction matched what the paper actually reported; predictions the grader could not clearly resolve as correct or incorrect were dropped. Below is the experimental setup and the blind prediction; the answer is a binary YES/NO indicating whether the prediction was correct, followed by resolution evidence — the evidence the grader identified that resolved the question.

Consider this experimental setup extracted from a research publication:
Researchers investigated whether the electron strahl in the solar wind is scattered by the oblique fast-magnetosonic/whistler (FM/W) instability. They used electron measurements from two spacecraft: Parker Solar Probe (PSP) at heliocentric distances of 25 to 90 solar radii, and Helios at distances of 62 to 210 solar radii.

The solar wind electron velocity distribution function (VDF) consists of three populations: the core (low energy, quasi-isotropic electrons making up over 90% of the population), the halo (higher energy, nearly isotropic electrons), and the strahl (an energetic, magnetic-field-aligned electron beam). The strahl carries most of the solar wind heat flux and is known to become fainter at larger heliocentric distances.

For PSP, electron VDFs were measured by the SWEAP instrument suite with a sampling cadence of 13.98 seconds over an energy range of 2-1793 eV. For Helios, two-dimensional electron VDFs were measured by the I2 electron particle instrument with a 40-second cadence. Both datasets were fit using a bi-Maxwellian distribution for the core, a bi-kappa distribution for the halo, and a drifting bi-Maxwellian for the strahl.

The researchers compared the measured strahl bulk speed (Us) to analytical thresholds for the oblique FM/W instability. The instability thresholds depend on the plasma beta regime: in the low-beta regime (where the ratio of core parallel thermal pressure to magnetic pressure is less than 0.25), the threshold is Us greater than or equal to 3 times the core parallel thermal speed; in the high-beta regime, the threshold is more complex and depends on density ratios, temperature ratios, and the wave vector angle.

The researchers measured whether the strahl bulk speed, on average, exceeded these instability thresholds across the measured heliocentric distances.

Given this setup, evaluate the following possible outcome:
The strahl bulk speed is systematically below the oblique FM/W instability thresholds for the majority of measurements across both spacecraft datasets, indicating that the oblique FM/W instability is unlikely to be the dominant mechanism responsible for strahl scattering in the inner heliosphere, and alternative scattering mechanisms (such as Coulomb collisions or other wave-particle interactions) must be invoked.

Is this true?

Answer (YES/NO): YES